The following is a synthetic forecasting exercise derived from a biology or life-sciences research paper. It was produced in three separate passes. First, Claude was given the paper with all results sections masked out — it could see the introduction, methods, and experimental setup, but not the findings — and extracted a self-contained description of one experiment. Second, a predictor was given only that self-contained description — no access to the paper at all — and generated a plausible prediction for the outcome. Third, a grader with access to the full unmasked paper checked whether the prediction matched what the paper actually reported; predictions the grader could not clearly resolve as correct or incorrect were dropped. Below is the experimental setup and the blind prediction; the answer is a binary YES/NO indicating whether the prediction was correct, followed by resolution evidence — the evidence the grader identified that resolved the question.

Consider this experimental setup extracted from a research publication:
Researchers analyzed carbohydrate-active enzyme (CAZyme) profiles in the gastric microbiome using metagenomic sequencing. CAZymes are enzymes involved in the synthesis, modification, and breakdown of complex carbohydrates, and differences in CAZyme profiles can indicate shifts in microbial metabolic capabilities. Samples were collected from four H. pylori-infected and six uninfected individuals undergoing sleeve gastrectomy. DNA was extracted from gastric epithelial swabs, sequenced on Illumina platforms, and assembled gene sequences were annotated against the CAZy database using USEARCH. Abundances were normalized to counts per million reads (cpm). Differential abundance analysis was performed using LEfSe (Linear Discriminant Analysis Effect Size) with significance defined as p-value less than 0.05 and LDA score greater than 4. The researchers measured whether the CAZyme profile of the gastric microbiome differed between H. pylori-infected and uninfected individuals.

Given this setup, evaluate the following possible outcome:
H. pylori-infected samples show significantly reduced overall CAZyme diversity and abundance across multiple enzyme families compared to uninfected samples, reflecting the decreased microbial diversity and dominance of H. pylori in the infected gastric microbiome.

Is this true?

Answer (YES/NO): NO